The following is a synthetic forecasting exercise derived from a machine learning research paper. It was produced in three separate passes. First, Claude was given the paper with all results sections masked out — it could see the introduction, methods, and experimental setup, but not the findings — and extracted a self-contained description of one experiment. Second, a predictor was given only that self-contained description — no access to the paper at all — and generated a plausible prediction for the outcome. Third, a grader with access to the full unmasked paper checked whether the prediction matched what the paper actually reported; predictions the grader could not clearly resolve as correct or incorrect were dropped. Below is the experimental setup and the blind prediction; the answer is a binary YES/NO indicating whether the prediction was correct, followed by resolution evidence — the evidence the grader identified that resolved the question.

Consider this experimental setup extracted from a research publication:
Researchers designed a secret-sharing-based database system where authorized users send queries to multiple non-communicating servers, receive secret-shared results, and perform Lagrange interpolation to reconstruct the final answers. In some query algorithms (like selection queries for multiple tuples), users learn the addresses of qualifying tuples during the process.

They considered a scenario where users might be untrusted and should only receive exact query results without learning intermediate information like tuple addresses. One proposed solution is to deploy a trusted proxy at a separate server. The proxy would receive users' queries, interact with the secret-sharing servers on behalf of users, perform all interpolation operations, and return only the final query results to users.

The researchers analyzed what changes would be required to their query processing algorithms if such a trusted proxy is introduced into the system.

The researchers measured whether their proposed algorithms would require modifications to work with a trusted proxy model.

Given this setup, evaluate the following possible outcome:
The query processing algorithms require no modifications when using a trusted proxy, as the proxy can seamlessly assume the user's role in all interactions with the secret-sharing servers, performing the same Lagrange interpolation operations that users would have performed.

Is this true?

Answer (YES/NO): YES